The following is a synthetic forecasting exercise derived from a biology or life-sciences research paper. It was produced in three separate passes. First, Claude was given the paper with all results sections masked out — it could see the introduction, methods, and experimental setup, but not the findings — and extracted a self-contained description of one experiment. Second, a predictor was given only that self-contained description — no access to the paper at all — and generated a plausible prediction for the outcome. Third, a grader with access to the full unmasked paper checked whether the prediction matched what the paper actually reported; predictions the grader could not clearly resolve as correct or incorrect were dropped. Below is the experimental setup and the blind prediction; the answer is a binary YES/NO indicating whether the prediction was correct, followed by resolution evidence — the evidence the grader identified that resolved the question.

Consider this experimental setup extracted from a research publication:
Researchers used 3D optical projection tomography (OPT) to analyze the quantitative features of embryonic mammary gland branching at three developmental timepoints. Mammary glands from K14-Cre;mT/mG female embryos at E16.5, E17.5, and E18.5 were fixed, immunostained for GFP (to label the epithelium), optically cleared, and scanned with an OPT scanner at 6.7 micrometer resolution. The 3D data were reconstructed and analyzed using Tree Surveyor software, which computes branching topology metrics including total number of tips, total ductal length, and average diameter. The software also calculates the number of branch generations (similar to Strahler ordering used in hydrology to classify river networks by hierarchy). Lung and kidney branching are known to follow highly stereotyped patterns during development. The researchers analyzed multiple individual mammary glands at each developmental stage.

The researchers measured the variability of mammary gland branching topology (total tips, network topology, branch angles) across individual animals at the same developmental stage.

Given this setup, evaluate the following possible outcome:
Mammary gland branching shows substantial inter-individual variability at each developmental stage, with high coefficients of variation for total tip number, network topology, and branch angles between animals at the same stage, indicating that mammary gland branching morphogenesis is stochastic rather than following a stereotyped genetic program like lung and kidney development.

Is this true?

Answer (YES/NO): YES